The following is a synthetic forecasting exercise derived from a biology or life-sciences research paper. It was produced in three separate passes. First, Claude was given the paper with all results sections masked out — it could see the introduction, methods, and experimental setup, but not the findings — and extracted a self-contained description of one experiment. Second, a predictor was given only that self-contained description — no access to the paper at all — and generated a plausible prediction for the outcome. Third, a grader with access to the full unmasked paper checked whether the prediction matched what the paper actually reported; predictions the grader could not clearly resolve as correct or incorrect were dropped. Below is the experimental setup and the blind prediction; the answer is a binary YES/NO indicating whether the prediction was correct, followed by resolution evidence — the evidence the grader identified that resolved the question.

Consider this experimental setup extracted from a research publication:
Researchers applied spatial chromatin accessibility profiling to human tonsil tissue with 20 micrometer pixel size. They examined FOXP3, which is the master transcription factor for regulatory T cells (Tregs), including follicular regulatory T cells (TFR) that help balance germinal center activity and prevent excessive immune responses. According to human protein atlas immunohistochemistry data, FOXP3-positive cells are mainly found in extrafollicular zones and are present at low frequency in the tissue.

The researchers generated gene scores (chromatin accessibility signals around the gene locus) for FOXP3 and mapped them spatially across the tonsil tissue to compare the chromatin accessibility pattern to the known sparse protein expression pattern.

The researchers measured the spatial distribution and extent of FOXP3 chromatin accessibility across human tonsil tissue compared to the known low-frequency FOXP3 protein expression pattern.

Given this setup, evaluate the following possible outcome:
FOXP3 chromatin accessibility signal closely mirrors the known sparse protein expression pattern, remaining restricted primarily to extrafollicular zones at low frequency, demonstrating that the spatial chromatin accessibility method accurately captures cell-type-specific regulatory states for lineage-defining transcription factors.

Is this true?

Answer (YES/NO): NO